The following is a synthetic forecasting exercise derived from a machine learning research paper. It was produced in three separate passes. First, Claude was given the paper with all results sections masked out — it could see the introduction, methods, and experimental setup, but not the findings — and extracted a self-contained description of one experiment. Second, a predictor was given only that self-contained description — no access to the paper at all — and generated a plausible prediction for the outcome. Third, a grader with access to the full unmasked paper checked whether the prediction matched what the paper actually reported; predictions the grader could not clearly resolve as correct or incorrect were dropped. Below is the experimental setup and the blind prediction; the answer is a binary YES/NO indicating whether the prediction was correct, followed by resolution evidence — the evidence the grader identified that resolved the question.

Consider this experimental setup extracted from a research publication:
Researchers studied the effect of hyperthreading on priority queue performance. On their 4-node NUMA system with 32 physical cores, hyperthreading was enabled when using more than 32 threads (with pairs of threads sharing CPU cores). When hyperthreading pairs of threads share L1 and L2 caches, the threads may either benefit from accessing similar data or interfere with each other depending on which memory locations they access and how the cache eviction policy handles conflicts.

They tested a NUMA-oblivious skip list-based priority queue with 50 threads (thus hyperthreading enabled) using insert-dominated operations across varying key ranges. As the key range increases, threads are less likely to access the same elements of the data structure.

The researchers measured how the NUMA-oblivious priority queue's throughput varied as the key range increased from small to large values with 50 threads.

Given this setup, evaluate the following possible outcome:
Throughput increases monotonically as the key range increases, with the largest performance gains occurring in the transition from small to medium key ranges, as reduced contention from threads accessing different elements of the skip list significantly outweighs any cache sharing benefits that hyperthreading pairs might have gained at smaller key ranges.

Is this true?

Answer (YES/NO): NO